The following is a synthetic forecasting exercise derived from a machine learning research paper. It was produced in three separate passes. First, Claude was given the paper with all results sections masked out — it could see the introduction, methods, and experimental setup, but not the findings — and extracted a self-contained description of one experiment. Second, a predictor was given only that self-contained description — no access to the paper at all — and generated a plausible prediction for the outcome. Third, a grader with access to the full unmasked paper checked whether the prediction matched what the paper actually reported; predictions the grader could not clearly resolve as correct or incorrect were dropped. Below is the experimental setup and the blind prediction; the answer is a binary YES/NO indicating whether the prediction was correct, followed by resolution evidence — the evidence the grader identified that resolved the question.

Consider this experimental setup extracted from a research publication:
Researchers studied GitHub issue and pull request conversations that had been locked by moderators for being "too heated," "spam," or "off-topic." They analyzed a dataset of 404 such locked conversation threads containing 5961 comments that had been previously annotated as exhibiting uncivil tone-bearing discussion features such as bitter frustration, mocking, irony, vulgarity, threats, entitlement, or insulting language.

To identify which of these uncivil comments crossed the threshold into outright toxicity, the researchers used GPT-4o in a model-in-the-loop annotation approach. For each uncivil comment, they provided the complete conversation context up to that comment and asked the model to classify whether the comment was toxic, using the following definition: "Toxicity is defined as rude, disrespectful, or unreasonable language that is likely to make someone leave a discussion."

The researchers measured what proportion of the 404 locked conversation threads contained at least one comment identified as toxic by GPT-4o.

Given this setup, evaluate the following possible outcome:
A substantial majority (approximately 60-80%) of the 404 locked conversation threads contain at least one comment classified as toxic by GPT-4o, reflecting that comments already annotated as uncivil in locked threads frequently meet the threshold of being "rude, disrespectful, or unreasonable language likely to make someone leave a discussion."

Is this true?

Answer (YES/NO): YES